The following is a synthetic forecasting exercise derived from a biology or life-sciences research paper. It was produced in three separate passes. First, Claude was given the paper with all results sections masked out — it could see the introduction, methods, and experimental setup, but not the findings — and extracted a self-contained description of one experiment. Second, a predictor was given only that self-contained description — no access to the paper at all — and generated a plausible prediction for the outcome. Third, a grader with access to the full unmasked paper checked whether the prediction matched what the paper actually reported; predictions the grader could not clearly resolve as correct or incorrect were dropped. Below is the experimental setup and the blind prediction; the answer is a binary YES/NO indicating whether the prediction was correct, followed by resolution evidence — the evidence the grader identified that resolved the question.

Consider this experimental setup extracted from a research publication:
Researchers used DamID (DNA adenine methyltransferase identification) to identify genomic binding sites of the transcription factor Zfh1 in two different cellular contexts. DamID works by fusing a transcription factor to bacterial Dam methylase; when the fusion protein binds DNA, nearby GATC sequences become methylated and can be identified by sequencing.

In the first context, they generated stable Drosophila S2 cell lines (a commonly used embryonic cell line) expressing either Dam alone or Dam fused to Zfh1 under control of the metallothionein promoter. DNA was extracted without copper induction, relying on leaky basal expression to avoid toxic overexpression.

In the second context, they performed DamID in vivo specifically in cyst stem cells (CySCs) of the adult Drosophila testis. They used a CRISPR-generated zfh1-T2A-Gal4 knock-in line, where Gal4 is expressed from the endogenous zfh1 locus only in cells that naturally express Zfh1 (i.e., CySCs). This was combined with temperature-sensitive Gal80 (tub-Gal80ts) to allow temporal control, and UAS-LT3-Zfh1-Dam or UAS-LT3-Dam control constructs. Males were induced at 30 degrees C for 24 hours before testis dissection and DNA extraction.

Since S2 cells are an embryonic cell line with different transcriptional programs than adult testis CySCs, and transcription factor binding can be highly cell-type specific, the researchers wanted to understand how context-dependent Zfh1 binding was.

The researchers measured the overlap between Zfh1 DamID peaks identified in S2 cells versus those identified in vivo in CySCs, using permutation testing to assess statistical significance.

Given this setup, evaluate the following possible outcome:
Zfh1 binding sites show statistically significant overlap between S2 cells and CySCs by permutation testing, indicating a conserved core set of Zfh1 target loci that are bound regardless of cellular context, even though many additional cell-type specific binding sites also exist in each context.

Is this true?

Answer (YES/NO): YES